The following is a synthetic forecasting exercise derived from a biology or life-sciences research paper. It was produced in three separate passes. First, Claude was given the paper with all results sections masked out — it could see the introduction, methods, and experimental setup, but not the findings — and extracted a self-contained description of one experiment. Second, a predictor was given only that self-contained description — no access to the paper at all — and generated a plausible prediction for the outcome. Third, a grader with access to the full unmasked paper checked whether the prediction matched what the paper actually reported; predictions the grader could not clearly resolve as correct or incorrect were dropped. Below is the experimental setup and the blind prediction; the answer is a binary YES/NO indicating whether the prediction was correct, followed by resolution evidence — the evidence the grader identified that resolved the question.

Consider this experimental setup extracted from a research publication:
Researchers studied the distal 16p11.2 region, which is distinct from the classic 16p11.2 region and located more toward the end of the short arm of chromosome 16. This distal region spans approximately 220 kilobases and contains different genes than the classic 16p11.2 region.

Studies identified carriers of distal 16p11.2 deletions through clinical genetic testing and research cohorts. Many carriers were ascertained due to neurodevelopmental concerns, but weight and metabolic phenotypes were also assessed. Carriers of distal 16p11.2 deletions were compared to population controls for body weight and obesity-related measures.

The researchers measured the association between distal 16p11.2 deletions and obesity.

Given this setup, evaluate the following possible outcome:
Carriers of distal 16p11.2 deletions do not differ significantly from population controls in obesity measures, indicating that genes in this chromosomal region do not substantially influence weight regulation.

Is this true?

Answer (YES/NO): NO